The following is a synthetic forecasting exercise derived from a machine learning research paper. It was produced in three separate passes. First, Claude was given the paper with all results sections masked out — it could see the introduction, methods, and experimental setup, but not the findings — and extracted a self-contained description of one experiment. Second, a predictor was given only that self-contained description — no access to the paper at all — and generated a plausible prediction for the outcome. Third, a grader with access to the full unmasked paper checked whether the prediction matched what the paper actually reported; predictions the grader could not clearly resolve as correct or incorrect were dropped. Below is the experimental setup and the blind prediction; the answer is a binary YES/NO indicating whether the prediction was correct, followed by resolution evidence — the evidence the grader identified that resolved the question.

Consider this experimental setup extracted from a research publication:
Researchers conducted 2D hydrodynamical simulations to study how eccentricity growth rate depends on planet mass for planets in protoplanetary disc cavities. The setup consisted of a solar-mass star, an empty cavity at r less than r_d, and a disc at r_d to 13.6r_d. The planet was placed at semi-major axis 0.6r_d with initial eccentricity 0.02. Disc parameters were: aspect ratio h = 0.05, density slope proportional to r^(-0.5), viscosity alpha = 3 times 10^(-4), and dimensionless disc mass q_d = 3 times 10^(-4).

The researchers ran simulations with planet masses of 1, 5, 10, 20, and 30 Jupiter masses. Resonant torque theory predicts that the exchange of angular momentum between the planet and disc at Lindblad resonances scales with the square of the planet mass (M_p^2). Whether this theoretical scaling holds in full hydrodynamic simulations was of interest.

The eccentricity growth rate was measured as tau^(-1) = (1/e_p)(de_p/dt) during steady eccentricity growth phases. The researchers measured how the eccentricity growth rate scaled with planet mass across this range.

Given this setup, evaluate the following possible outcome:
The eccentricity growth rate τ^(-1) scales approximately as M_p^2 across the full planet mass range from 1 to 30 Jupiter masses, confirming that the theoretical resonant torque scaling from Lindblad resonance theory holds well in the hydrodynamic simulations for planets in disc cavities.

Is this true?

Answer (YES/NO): NO